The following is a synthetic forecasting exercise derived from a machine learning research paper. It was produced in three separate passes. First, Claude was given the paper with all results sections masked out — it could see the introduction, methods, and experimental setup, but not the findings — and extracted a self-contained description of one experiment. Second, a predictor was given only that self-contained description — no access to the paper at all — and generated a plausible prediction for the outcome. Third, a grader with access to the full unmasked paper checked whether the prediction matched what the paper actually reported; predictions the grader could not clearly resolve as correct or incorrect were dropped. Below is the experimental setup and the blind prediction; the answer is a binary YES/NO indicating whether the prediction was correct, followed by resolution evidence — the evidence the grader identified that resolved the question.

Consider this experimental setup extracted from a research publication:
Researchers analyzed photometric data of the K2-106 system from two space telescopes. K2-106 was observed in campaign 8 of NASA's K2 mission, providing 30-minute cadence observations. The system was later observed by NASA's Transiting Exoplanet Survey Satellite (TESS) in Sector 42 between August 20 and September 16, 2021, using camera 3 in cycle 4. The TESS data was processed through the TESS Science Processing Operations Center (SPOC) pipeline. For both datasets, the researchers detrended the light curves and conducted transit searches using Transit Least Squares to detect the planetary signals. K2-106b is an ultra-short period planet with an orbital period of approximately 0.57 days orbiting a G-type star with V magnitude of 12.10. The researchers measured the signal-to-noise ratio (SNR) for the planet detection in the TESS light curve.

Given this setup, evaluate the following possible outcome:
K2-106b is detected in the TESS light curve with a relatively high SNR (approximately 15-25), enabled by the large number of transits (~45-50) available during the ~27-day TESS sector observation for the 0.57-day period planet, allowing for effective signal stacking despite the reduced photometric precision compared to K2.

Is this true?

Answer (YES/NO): NO